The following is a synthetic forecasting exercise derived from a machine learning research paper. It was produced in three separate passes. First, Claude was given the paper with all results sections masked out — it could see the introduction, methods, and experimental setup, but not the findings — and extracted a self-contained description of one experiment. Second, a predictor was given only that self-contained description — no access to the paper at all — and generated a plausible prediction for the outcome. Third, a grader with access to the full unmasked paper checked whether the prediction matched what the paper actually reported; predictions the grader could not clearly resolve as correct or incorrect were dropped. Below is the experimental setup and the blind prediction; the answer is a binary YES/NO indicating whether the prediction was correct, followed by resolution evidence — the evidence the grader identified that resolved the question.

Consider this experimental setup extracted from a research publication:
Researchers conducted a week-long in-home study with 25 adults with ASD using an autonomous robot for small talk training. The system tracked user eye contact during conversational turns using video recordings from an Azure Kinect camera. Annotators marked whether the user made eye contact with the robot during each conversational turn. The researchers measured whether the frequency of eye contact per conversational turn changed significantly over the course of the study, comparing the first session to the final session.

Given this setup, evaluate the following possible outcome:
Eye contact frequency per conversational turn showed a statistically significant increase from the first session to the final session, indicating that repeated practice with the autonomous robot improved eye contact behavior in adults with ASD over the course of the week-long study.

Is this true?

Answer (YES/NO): YES